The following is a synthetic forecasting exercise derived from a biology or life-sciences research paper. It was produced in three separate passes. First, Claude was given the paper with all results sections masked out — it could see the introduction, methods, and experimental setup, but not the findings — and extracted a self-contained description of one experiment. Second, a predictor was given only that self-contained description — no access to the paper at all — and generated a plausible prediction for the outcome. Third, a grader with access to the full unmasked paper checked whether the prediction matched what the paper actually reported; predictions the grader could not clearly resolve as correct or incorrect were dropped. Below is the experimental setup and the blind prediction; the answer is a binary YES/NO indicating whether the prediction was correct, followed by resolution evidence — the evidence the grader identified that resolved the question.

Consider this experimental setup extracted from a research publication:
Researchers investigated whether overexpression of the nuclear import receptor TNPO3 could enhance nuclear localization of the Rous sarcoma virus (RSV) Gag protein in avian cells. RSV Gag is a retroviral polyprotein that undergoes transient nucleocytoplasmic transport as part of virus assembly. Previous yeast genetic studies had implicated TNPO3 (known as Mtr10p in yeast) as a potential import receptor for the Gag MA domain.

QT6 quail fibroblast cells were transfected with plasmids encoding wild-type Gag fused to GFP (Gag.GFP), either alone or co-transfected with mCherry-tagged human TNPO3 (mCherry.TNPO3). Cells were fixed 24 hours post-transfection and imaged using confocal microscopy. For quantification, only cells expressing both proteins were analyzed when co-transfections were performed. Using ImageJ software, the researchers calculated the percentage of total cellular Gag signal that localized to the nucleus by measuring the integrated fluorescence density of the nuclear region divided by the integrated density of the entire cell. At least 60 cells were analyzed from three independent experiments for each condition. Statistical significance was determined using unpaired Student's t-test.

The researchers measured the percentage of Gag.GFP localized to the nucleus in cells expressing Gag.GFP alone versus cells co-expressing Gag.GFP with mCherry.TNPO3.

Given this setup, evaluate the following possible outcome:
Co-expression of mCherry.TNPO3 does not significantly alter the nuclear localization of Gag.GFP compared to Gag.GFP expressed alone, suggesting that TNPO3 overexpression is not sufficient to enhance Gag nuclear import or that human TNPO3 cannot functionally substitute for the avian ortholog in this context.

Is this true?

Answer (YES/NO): NO